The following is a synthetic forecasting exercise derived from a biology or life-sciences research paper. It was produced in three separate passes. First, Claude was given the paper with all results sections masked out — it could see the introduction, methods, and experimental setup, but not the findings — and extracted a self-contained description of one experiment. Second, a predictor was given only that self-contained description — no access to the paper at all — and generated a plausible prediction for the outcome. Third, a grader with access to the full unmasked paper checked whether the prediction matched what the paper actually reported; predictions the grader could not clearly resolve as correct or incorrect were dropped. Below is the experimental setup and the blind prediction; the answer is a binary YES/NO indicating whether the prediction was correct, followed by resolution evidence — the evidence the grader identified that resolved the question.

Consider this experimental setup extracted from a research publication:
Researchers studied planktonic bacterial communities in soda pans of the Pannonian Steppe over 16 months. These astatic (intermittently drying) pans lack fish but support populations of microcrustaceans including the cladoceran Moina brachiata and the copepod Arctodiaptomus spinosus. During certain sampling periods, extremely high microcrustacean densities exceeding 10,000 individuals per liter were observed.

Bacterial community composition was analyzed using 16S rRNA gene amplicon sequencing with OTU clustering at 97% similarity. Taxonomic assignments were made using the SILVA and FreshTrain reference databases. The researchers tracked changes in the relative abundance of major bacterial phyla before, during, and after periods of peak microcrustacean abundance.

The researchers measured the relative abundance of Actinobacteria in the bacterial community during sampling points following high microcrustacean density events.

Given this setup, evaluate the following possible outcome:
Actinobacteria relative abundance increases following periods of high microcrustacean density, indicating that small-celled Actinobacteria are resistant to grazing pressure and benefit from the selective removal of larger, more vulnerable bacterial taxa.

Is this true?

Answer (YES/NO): YES